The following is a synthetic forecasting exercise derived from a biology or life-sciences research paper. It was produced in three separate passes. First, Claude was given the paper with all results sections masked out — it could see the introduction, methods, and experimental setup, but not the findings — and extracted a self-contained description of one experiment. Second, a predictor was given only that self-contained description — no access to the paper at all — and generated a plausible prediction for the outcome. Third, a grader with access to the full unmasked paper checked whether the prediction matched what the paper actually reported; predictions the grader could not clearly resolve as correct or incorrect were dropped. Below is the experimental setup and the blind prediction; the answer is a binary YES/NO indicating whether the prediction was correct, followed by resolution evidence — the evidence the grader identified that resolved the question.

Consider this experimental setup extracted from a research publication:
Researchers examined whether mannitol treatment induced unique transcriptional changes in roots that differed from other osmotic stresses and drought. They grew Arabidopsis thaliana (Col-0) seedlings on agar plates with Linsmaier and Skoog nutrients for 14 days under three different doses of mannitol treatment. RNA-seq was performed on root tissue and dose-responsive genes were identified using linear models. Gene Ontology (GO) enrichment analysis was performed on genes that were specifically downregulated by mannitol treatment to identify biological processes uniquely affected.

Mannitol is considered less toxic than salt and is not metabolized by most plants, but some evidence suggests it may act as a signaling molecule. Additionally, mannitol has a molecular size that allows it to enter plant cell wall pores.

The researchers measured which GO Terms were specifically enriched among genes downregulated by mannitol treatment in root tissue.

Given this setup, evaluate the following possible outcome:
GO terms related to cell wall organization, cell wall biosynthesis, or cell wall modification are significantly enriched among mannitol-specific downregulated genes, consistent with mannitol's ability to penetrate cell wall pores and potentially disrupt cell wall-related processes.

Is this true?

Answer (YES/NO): YES